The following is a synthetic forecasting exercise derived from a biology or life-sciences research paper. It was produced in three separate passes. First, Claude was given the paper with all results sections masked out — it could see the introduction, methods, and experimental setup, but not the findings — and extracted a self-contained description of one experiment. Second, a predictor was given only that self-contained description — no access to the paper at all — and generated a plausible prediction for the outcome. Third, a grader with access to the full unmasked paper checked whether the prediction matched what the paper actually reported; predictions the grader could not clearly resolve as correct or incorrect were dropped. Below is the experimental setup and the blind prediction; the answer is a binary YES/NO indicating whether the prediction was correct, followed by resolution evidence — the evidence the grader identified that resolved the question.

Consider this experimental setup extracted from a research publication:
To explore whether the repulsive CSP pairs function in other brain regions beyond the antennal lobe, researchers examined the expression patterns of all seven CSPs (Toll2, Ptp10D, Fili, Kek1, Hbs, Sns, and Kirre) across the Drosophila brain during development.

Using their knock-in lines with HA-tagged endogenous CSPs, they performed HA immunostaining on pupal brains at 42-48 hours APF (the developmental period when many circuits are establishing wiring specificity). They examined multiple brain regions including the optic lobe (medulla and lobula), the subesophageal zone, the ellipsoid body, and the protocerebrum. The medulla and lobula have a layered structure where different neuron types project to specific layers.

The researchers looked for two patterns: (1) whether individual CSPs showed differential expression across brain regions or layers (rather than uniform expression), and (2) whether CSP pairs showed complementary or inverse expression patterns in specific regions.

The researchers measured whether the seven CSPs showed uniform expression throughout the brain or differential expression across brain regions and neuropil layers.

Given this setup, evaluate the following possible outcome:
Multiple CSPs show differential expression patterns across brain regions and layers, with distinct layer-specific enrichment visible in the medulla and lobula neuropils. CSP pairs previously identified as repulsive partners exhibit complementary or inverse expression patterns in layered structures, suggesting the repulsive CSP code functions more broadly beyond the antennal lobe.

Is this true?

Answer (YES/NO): YES